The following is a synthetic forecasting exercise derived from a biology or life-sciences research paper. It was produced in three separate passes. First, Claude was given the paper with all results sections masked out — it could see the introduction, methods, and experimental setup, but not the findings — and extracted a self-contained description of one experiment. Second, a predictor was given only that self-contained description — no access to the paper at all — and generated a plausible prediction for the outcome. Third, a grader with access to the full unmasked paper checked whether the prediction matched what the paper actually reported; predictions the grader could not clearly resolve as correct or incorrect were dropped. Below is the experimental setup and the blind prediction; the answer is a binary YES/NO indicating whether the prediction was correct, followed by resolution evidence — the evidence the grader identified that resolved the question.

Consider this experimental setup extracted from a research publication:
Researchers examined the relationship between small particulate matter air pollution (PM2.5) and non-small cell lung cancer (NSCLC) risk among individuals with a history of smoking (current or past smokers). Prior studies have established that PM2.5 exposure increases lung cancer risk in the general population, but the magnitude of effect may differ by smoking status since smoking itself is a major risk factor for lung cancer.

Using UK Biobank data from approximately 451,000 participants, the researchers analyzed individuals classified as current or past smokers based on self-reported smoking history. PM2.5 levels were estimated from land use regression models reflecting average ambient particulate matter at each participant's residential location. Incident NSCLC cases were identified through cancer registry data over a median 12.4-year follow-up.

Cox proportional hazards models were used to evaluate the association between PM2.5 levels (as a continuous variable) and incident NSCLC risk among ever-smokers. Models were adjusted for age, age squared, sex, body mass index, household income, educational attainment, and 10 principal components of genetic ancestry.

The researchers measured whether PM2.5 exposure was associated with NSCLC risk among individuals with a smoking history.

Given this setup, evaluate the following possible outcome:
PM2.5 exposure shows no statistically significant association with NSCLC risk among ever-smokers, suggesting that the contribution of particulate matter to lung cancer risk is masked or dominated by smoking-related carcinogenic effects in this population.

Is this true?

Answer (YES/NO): NO